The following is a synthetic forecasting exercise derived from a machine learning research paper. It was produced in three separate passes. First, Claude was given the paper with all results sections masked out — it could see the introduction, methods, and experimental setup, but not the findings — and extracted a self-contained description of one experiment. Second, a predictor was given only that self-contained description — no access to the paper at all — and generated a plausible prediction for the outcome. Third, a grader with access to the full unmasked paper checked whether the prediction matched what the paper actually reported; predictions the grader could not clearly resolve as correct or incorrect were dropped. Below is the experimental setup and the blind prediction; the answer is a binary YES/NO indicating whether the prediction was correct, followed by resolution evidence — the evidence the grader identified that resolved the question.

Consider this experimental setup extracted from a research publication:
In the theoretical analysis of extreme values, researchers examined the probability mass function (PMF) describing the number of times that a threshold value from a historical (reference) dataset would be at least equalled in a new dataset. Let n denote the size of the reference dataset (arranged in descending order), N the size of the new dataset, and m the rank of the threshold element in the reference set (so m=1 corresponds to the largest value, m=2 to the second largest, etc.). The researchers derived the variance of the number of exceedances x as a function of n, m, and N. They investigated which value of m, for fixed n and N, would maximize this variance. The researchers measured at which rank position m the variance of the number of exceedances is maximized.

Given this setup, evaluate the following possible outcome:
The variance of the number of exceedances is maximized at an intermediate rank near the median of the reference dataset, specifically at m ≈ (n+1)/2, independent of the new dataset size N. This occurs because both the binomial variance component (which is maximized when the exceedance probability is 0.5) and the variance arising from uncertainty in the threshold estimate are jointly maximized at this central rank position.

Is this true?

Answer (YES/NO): YES